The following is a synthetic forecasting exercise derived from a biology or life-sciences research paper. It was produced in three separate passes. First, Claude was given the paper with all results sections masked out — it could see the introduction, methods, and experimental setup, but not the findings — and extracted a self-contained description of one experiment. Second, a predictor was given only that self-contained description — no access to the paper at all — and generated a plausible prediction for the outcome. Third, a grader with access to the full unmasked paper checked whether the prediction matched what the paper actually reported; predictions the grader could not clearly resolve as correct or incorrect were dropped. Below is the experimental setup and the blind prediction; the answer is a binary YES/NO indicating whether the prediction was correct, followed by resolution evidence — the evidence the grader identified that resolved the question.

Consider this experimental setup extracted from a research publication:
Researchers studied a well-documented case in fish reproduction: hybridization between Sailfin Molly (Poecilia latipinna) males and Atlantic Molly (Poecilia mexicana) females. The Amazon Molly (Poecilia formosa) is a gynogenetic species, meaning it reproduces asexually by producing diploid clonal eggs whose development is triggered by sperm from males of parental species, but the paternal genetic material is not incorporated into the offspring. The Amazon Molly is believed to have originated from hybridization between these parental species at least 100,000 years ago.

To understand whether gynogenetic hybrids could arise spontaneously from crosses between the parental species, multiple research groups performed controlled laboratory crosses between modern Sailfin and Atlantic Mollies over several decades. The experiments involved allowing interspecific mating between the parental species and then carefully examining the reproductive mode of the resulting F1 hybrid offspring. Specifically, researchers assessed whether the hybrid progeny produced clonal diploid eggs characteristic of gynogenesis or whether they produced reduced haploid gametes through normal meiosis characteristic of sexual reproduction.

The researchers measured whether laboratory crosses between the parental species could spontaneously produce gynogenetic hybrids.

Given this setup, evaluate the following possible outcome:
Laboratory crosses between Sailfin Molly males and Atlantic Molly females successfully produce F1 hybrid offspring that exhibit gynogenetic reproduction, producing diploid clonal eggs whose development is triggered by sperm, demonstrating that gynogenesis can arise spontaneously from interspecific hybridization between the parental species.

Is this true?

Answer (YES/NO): NO